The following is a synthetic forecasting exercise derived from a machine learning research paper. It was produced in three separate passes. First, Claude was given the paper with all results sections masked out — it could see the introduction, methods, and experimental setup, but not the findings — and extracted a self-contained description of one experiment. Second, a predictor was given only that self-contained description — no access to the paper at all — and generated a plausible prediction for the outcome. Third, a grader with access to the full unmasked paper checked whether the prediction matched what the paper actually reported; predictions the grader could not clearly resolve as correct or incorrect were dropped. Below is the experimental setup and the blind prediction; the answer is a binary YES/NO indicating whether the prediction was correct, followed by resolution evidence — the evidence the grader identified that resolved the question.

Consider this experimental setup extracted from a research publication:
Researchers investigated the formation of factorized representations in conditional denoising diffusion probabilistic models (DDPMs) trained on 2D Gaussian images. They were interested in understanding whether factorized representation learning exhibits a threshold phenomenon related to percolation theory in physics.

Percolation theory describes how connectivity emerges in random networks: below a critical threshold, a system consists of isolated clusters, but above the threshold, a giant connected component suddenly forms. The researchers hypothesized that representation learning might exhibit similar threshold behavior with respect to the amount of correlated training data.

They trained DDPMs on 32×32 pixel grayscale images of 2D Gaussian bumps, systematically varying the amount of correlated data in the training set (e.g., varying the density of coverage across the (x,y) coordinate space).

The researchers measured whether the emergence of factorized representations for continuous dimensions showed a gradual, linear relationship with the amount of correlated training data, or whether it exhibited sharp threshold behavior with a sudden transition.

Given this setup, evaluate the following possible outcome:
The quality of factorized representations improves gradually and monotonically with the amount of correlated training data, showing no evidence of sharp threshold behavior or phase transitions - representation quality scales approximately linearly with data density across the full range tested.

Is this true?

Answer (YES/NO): NO